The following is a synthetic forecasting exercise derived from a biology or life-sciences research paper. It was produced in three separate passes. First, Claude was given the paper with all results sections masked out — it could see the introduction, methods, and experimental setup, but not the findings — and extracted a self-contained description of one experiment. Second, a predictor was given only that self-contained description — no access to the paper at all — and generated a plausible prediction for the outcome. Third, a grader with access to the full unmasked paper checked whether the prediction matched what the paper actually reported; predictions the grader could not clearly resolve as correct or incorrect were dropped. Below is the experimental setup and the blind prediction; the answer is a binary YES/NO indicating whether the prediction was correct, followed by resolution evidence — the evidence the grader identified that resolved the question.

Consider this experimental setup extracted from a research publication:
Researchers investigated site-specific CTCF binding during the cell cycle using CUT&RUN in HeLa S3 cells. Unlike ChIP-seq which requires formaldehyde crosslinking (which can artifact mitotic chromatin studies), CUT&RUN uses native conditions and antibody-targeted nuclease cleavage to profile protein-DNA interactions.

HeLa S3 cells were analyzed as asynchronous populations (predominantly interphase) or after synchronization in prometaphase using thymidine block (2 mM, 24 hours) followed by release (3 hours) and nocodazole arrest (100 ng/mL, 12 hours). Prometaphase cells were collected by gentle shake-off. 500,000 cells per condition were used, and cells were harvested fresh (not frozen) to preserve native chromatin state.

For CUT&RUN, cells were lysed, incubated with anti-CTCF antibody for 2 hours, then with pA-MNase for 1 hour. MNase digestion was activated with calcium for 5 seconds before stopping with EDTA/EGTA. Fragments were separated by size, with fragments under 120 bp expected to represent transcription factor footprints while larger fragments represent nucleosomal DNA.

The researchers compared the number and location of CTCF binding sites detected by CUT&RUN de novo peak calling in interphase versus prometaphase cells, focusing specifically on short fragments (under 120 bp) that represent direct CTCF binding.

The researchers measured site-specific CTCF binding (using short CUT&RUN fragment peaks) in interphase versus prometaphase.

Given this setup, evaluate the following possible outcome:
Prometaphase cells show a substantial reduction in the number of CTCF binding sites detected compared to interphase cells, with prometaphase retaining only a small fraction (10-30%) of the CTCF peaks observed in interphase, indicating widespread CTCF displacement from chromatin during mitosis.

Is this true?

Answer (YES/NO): NO